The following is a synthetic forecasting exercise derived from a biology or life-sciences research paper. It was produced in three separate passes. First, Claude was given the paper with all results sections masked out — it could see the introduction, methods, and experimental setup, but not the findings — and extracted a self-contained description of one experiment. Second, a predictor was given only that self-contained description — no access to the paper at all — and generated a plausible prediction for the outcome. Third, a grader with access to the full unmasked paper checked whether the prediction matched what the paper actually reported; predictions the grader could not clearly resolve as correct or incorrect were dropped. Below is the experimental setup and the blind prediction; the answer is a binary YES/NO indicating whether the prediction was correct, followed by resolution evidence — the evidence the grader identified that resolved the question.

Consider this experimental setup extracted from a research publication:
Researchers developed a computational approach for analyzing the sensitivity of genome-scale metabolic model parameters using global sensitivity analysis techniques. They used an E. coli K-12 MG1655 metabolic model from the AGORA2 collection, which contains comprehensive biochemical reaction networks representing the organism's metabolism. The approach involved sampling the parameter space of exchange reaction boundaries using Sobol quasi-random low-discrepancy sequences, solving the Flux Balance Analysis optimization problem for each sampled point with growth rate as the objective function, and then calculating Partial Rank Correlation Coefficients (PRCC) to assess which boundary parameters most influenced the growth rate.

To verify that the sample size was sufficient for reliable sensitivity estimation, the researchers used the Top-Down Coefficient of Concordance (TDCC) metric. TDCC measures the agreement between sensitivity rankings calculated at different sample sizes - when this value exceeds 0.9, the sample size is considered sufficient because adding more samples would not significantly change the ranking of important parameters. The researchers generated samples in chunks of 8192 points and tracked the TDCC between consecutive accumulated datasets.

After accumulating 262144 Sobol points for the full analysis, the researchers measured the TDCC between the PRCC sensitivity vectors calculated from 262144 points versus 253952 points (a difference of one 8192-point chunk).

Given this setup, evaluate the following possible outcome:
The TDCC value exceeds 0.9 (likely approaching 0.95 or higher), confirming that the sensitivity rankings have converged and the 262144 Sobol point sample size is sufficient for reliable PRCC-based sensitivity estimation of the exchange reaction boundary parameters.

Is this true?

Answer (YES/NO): NO